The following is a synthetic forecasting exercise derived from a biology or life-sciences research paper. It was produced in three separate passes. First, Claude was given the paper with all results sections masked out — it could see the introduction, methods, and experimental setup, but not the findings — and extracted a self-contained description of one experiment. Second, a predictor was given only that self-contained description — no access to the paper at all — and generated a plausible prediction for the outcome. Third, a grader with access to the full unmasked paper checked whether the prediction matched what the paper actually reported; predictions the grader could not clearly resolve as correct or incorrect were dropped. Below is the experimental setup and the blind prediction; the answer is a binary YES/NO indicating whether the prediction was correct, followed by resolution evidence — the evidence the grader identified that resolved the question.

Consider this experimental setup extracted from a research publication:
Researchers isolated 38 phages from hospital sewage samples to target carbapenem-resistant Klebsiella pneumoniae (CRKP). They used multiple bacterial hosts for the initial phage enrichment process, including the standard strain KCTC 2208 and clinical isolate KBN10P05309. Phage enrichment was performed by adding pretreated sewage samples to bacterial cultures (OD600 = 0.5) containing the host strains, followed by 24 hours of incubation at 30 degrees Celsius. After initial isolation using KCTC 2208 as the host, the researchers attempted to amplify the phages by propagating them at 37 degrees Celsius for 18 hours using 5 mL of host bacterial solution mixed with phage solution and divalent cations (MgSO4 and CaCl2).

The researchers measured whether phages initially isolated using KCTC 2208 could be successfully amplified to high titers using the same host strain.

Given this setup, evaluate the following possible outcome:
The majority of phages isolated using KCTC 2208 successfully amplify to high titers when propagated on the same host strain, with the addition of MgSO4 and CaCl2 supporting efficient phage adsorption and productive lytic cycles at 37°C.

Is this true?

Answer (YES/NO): NO